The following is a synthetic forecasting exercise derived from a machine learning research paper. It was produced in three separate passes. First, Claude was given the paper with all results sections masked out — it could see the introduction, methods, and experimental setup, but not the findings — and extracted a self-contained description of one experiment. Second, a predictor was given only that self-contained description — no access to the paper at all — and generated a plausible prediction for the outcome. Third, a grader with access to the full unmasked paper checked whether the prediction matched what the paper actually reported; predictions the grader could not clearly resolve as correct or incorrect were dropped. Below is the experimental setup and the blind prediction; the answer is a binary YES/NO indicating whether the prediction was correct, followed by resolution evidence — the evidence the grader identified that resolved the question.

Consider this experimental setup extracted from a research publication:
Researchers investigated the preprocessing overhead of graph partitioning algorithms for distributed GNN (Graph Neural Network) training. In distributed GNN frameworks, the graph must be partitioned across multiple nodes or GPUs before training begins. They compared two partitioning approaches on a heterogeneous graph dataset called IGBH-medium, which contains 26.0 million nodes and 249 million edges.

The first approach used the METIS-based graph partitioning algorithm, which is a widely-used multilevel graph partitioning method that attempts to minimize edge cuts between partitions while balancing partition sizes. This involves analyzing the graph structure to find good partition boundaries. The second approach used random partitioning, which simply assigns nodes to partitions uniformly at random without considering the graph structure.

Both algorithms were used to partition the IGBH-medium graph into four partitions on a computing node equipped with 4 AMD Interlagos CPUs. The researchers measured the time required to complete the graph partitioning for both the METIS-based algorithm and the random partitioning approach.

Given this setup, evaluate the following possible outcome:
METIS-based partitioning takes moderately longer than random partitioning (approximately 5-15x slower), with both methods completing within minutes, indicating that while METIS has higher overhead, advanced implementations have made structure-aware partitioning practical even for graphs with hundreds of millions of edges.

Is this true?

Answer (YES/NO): YES